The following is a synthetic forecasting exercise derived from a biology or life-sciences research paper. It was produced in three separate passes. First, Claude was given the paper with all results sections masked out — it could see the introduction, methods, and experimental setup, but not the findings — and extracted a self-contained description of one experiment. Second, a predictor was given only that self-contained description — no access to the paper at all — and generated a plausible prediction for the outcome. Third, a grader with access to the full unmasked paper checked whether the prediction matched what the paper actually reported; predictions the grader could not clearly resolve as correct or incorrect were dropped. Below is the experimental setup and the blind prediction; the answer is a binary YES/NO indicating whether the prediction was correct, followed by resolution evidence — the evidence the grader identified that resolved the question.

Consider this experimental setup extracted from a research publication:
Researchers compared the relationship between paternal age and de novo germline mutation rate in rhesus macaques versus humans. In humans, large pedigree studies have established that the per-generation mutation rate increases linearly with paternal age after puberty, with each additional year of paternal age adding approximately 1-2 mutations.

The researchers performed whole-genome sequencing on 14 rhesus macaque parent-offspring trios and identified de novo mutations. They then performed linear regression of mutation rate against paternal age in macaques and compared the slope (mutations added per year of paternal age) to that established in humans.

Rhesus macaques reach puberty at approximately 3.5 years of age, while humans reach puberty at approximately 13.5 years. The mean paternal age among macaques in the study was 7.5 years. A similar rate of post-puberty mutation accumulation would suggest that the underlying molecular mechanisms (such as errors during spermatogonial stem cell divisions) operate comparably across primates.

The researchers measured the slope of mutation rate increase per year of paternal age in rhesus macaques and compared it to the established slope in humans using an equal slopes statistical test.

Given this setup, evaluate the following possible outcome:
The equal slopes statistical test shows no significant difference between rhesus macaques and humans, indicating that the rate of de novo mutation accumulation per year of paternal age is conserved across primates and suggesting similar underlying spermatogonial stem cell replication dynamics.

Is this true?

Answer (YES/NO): NO